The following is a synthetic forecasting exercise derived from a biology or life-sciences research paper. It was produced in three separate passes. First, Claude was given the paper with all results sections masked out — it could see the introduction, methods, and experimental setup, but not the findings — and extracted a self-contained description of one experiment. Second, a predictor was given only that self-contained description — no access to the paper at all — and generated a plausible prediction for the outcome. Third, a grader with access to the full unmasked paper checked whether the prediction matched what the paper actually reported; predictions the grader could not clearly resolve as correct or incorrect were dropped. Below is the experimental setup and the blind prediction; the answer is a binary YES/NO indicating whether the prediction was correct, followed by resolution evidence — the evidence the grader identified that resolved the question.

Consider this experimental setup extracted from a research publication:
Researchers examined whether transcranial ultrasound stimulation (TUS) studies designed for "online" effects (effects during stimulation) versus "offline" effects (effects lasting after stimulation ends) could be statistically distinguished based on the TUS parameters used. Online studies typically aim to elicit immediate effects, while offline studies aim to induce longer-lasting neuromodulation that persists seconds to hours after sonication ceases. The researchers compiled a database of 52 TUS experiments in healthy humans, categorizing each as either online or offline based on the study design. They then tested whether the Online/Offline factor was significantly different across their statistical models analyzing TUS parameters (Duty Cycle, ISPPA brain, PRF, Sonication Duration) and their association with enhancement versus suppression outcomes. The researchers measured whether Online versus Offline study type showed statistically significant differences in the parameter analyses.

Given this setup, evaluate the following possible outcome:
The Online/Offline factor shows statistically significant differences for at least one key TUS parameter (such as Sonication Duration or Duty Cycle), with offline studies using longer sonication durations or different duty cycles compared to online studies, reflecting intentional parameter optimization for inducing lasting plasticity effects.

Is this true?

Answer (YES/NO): NO